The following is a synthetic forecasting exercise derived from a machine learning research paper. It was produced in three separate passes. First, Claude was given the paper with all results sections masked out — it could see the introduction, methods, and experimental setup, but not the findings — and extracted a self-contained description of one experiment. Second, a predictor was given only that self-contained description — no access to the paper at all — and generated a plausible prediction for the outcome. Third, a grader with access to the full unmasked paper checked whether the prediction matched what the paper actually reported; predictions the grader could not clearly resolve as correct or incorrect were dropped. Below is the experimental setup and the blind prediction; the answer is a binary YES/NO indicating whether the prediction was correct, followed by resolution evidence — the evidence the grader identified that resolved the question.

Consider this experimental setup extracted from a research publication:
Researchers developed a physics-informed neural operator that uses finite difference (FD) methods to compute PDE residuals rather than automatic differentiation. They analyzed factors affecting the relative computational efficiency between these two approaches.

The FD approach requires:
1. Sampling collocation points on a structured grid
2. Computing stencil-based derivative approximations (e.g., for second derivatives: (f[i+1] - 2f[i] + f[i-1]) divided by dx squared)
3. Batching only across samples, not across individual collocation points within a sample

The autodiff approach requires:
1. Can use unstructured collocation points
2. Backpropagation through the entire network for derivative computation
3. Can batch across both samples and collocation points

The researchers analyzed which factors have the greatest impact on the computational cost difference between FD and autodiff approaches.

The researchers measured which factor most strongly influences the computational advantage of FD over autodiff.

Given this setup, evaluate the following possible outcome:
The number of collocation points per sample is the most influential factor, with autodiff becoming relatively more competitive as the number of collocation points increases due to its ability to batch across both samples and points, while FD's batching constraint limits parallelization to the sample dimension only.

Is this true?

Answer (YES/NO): NO